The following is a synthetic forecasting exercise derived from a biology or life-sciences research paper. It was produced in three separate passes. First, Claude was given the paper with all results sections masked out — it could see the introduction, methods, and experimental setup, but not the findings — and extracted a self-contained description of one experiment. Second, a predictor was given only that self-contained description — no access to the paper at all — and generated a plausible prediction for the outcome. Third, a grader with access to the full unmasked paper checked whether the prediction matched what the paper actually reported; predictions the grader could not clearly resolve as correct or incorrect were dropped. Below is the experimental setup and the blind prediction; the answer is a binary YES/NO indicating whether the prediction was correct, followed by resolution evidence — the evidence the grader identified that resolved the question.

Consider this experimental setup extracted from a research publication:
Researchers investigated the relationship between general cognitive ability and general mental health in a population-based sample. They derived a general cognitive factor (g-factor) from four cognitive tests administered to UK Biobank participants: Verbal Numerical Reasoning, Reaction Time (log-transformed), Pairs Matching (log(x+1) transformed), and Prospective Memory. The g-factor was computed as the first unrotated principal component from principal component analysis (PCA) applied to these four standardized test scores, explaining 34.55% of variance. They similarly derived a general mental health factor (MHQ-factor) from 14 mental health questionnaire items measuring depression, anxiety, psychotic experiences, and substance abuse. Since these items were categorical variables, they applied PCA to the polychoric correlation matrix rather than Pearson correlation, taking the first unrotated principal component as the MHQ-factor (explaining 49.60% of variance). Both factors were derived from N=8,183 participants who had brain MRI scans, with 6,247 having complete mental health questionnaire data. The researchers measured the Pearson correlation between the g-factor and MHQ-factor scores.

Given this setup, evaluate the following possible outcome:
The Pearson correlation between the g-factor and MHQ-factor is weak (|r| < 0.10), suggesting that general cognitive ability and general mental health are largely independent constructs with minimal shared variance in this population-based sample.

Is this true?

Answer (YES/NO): YES